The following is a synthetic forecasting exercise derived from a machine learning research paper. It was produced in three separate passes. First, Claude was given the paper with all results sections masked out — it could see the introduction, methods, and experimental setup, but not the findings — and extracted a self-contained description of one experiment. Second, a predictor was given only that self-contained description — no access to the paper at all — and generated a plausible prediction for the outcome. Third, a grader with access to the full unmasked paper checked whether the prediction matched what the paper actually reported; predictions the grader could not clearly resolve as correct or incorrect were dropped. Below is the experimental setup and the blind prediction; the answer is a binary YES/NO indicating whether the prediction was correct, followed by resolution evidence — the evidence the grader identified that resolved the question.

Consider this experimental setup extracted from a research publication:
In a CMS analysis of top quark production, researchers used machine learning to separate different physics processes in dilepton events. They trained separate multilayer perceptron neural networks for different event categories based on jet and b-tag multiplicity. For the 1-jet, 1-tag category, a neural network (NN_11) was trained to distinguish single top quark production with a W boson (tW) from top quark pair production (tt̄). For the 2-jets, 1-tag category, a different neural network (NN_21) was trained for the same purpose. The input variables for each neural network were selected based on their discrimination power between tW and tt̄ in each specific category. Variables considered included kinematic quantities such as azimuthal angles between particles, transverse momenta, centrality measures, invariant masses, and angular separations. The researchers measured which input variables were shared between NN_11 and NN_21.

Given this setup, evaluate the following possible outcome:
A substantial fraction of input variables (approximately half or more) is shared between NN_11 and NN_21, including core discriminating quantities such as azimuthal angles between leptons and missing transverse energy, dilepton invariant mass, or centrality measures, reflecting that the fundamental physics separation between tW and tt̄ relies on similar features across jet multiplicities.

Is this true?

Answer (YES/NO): NO